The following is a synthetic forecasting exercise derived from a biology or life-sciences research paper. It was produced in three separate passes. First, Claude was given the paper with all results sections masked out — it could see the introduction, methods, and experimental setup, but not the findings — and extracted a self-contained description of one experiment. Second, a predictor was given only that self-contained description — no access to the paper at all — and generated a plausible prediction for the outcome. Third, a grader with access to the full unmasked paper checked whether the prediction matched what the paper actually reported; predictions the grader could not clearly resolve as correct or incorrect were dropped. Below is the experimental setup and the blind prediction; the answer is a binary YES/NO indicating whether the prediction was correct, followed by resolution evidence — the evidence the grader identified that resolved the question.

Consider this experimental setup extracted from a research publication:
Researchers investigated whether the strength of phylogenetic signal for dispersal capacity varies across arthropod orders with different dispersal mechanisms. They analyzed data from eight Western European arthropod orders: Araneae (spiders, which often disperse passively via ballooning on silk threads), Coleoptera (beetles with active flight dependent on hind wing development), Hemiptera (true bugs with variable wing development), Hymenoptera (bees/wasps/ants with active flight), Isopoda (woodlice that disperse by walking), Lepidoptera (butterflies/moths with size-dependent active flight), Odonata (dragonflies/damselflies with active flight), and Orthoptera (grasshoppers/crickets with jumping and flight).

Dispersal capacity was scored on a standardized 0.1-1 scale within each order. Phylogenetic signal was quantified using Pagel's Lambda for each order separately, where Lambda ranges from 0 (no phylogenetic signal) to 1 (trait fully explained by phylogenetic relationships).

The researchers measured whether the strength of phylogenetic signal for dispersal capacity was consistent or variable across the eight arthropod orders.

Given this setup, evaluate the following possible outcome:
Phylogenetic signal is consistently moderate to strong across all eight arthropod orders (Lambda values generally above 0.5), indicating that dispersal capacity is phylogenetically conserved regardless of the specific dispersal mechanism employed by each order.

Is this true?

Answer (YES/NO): NO